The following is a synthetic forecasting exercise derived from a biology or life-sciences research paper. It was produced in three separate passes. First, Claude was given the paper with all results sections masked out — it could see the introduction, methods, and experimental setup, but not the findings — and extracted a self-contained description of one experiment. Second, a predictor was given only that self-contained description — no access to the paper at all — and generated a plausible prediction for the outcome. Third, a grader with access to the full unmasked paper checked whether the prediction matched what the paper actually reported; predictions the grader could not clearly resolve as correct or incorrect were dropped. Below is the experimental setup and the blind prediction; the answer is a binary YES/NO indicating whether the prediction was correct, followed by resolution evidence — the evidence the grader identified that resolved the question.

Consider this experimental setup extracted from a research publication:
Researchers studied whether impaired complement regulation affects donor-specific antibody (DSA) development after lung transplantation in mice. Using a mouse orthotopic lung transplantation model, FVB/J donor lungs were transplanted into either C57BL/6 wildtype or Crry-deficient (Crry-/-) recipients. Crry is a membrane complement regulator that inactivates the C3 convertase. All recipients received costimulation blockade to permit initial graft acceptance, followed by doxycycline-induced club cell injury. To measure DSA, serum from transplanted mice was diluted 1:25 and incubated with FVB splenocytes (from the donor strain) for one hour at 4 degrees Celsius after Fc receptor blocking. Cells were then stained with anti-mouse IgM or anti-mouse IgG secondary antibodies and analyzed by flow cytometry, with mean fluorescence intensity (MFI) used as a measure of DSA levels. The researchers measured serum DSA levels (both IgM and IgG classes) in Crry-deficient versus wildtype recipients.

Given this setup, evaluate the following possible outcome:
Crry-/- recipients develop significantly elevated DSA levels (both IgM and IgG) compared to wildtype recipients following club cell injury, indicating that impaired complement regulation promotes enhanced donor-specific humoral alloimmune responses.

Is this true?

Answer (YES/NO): NO